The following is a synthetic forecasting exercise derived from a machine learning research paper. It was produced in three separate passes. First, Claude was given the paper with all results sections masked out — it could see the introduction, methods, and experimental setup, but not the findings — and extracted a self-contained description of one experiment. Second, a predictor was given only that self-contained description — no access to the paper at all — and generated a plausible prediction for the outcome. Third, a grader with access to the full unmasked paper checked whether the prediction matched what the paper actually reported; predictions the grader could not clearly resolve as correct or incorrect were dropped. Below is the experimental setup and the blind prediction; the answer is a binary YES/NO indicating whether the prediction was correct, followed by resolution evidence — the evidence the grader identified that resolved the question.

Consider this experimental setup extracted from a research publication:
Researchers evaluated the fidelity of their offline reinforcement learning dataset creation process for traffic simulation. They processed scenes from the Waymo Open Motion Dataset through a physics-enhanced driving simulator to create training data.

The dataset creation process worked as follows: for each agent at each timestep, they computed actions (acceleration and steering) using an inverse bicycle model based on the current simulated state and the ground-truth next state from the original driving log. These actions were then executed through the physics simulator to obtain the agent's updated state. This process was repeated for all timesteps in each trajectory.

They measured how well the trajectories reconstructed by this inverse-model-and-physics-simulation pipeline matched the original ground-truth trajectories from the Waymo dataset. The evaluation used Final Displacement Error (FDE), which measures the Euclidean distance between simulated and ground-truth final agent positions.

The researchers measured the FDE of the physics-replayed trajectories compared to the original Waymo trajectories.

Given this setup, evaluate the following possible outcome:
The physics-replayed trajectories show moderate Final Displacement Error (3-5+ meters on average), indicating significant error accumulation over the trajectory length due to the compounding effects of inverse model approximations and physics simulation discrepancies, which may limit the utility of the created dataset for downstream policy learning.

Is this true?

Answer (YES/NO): NO